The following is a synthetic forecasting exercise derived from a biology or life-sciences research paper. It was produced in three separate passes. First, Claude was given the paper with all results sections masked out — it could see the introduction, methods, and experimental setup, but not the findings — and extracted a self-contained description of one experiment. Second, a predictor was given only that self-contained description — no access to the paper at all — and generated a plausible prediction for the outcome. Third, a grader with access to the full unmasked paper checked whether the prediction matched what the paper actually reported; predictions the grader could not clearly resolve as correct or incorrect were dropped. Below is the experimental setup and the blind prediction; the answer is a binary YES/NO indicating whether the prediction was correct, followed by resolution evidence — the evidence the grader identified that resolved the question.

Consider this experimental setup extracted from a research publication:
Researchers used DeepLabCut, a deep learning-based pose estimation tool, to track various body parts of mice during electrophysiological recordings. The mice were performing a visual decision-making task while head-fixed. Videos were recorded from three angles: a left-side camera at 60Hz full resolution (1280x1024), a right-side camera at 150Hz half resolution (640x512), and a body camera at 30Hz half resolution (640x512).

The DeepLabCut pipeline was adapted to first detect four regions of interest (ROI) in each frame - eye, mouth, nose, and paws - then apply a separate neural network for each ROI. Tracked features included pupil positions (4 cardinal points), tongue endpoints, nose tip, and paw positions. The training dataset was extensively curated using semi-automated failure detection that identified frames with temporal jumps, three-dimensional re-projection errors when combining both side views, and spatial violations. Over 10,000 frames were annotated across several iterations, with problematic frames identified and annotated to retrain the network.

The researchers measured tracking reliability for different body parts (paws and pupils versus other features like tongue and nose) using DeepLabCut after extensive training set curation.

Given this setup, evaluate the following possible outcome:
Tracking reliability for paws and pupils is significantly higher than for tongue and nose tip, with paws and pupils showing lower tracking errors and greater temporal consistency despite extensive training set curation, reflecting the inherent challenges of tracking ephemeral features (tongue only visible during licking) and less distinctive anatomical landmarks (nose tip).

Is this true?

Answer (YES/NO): NO